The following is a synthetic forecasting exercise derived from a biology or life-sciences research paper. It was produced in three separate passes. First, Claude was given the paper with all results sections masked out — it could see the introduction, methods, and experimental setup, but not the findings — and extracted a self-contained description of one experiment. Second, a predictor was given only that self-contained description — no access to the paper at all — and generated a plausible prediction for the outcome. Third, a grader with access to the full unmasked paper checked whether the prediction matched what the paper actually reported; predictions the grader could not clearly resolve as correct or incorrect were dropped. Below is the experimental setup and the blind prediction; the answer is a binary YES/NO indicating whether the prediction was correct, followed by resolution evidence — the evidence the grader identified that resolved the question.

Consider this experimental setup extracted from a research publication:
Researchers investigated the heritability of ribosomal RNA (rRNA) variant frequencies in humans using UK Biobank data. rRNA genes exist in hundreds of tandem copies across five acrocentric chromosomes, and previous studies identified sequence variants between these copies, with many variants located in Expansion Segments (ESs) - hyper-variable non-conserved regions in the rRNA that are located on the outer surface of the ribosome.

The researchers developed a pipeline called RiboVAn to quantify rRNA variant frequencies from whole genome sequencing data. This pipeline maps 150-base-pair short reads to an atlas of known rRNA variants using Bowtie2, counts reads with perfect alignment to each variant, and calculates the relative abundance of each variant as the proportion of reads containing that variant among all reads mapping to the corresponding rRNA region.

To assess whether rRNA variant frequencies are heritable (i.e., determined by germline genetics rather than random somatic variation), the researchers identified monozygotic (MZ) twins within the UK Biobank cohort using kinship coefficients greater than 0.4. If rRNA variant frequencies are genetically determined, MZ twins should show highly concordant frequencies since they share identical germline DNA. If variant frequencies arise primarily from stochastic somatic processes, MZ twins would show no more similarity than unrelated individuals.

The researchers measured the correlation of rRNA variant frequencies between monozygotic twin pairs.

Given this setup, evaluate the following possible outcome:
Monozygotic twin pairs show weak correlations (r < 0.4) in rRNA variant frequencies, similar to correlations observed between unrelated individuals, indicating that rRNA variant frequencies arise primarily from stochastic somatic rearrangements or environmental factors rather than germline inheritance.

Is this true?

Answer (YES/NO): NO